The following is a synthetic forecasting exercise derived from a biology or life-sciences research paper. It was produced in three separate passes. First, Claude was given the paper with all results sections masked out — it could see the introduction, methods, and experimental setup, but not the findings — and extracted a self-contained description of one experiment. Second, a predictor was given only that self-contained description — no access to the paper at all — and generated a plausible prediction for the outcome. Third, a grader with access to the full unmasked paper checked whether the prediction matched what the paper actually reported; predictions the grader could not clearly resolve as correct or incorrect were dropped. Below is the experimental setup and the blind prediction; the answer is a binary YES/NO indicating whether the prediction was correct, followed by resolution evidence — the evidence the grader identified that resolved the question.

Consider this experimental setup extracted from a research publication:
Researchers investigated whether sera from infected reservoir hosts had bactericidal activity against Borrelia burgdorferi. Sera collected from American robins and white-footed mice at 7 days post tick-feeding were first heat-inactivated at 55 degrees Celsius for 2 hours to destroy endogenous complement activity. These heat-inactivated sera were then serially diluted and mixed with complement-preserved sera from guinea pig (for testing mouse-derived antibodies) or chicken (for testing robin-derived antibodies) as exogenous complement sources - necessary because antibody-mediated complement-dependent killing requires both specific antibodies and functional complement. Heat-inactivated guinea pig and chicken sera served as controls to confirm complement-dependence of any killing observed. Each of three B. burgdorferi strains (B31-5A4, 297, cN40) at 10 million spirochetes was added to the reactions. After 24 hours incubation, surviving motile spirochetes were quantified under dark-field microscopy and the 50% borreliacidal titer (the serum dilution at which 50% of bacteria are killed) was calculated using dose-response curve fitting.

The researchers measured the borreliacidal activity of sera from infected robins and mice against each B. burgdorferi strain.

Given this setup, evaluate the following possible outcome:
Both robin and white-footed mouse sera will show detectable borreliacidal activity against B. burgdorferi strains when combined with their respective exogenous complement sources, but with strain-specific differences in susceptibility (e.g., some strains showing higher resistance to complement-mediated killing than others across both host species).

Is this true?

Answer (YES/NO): NO